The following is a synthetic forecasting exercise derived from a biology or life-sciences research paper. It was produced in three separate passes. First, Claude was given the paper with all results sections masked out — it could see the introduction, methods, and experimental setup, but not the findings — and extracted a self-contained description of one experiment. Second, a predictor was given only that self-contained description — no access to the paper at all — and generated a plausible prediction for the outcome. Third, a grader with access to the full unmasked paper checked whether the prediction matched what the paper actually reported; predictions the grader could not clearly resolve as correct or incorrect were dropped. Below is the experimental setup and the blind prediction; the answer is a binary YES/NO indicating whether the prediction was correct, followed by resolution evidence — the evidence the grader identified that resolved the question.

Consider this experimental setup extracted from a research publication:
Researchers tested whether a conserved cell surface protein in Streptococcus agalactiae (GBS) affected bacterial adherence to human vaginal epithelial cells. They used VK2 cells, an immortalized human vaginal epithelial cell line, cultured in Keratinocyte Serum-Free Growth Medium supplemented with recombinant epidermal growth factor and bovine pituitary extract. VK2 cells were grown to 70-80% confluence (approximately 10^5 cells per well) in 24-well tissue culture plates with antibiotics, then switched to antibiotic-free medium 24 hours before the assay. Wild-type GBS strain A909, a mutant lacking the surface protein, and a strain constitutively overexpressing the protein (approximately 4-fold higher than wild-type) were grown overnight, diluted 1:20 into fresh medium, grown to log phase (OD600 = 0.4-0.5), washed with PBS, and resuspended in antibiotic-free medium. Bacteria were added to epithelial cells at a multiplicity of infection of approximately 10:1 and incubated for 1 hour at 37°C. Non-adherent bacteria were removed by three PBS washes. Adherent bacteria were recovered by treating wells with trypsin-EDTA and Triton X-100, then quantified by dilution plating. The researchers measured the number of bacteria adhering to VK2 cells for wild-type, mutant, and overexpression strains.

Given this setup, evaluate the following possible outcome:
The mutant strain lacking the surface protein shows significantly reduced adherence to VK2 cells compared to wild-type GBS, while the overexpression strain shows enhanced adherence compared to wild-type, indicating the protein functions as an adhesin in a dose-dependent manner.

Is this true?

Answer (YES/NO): YES